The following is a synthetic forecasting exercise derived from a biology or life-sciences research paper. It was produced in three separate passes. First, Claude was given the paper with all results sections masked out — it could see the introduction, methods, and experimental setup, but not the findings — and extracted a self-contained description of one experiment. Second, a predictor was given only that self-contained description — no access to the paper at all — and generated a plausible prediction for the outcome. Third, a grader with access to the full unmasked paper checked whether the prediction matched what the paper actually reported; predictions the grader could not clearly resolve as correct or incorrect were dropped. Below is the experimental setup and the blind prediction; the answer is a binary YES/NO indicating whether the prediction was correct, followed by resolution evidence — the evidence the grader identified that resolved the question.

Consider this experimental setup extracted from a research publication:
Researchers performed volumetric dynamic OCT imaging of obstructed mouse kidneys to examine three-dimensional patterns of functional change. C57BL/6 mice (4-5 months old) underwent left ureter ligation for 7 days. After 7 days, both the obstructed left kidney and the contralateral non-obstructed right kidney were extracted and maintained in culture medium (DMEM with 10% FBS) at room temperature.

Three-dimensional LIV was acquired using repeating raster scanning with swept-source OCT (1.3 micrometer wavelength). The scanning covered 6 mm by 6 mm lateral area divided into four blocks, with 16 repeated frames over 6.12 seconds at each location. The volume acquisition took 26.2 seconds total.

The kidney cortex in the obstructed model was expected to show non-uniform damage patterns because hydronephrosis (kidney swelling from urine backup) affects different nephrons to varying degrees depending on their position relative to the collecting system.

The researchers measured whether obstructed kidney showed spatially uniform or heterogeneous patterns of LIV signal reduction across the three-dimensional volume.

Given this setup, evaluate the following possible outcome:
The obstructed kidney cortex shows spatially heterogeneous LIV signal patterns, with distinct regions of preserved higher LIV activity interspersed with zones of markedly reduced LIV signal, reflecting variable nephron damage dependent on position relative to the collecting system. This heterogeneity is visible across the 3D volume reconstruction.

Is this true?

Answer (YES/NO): NO